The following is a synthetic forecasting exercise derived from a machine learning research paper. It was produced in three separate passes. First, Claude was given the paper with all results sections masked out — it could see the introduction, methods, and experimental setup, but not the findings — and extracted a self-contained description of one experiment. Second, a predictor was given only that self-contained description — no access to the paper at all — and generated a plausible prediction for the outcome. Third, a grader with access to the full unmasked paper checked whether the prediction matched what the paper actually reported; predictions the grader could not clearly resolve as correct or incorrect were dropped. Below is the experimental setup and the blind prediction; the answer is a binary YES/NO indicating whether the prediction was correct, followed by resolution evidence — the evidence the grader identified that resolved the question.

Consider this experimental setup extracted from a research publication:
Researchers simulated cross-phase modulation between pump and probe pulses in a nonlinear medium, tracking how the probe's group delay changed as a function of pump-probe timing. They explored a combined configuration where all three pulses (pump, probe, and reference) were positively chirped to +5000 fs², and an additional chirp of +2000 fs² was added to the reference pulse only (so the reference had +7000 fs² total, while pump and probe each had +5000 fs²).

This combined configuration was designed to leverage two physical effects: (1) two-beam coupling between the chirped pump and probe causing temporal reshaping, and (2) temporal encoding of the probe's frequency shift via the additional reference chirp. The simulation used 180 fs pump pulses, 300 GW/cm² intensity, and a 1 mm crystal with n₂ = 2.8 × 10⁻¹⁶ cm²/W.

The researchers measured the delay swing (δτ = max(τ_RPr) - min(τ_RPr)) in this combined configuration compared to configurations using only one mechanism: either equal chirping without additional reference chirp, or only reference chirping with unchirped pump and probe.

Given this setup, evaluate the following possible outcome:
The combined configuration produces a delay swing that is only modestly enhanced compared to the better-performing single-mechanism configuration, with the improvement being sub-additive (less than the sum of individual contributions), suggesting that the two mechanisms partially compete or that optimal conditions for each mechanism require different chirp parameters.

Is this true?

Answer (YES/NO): NO